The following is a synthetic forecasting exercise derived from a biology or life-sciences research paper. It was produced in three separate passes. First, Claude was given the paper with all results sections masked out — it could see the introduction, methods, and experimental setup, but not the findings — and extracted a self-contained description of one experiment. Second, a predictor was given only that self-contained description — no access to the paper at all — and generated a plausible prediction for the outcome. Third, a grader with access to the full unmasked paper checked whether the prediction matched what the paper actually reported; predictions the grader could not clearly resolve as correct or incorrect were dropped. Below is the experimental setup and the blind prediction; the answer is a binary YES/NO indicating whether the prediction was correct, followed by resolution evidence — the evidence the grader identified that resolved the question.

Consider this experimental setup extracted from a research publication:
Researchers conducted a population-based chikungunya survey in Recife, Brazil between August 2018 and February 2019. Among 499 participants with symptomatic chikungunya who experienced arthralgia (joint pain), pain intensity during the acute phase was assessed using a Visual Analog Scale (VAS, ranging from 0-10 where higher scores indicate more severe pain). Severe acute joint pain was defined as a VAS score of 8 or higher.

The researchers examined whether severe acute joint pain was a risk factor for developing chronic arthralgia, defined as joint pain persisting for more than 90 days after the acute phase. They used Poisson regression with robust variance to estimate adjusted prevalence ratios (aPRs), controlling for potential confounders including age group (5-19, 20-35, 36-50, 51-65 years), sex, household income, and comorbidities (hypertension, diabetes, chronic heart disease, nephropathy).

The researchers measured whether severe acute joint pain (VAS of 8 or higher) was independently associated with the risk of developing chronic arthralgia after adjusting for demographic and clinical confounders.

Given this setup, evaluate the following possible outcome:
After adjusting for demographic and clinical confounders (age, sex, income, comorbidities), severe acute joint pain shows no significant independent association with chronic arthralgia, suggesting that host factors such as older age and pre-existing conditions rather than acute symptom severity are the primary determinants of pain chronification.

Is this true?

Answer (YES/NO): NO